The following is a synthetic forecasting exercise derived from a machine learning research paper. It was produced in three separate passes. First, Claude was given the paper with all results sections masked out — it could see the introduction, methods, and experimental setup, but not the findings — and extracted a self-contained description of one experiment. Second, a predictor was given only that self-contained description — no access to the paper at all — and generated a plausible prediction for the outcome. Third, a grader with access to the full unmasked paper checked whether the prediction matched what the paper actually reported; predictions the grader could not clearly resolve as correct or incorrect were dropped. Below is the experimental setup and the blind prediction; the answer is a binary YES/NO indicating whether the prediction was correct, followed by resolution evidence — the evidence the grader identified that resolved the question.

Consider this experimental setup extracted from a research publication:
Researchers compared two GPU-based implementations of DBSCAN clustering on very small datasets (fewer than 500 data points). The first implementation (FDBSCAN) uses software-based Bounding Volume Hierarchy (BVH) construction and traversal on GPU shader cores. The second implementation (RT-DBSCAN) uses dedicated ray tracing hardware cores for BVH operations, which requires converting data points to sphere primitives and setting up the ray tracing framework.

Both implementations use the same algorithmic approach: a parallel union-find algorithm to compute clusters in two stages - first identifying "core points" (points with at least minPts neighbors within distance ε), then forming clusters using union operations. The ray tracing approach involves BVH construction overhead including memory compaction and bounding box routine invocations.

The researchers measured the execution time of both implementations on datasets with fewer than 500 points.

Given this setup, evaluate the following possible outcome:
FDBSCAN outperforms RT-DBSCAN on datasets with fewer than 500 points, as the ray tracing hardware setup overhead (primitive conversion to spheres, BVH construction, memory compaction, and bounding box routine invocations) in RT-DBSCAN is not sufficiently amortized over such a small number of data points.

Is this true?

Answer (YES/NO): YES